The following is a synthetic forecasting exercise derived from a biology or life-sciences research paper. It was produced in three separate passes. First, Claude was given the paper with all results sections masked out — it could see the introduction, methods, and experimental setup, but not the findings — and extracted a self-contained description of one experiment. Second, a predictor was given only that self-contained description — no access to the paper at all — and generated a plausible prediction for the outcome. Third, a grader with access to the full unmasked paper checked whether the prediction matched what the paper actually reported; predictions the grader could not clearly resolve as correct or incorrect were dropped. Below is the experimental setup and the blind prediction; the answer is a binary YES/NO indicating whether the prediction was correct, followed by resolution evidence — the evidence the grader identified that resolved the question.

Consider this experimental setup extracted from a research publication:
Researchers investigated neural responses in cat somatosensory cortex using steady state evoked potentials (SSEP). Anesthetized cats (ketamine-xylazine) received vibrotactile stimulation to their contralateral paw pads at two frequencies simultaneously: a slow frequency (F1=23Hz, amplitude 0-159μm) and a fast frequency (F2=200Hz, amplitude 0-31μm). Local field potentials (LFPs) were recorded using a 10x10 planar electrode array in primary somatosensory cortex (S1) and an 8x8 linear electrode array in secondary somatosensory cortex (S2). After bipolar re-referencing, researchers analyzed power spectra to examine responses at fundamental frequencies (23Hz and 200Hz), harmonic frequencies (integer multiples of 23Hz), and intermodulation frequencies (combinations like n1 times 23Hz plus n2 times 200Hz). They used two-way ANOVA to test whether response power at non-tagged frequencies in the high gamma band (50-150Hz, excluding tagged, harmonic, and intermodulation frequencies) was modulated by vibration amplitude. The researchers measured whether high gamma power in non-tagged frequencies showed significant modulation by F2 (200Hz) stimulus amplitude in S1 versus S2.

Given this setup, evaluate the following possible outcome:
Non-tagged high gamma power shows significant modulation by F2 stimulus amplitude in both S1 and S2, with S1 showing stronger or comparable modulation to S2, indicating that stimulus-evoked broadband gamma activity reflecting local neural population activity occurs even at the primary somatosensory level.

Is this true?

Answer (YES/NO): NO